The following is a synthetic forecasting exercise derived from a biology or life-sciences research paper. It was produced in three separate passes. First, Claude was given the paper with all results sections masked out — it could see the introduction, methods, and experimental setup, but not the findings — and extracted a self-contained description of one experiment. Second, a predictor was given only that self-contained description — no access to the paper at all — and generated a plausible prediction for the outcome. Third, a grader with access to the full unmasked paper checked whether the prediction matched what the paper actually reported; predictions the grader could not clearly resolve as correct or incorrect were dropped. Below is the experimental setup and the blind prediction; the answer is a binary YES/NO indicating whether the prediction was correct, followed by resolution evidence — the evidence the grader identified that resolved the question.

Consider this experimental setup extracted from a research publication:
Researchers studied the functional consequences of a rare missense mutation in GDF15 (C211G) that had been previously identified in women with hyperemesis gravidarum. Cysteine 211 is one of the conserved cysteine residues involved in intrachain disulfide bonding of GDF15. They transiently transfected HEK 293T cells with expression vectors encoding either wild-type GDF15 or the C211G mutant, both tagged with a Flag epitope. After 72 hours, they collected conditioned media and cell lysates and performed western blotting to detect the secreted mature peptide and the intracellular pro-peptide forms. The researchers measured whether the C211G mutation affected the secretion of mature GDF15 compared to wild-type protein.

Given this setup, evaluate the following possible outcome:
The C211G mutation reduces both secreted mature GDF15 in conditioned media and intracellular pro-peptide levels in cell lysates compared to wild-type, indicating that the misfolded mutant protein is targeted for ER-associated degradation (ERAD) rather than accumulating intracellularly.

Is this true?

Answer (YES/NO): NO